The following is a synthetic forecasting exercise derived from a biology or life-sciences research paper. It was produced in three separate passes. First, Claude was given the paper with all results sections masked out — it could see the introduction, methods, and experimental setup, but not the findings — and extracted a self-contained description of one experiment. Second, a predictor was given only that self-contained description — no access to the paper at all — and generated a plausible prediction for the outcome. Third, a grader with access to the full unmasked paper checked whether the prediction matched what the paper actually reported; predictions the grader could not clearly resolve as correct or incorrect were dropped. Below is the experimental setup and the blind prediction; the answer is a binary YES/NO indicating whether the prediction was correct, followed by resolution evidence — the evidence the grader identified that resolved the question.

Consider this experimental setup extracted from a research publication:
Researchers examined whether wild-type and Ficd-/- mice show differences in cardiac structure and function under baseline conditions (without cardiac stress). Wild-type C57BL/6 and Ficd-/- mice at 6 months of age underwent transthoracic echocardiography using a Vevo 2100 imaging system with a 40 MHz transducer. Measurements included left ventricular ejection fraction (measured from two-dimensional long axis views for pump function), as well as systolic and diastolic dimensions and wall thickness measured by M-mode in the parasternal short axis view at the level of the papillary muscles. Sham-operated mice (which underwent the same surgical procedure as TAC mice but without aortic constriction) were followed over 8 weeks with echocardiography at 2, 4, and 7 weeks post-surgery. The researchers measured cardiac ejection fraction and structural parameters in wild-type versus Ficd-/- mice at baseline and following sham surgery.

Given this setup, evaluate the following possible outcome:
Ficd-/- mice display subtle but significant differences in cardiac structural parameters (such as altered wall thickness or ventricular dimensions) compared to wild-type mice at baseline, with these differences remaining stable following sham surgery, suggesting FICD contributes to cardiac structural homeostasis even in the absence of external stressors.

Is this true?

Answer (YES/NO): NO